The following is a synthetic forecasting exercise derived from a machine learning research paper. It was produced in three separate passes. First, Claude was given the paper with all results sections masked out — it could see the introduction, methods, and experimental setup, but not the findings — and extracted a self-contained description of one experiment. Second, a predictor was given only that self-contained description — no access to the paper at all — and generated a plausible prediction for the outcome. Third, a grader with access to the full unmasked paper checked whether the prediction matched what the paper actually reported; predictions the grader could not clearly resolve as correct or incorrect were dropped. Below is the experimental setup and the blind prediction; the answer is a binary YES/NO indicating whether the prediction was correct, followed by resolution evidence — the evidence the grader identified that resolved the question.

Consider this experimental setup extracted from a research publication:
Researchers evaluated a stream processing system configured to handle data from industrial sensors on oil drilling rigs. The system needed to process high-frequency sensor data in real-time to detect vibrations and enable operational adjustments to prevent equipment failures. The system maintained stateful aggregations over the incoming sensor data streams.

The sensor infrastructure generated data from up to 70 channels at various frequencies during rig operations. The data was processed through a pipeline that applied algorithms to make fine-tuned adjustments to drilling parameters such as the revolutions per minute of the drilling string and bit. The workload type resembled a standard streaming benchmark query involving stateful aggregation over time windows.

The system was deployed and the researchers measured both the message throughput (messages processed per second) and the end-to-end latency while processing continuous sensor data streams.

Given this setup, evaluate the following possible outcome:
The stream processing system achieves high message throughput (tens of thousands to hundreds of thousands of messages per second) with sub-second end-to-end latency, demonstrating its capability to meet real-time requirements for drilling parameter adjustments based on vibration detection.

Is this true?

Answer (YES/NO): NO